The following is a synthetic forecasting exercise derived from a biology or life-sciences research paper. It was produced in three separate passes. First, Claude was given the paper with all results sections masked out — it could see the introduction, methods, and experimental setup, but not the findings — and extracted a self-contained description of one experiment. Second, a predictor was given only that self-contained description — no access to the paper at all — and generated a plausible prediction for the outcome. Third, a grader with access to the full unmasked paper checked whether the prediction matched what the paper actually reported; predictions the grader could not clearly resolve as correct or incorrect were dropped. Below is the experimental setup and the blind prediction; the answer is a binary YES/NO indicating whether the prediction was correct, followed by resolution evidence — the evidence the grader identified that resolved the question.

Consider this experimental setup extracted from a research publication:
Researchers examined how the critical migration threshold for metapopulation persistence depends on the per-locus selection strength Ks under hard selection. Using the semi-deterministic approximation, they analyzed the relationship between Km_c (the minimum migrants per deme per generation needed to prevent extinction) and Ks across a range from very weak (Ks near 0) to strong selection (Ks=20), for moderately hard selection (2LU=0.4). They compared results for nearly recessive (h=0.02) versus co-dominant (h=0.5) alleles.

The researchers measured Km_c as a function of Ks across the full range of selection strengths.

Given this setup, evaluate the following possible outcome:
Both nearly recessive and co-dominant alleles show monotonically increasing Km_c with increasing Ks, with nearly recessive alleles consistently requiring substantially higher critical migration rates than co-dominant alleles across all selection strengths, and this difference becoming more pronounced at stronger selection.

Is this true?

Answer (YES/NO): NO